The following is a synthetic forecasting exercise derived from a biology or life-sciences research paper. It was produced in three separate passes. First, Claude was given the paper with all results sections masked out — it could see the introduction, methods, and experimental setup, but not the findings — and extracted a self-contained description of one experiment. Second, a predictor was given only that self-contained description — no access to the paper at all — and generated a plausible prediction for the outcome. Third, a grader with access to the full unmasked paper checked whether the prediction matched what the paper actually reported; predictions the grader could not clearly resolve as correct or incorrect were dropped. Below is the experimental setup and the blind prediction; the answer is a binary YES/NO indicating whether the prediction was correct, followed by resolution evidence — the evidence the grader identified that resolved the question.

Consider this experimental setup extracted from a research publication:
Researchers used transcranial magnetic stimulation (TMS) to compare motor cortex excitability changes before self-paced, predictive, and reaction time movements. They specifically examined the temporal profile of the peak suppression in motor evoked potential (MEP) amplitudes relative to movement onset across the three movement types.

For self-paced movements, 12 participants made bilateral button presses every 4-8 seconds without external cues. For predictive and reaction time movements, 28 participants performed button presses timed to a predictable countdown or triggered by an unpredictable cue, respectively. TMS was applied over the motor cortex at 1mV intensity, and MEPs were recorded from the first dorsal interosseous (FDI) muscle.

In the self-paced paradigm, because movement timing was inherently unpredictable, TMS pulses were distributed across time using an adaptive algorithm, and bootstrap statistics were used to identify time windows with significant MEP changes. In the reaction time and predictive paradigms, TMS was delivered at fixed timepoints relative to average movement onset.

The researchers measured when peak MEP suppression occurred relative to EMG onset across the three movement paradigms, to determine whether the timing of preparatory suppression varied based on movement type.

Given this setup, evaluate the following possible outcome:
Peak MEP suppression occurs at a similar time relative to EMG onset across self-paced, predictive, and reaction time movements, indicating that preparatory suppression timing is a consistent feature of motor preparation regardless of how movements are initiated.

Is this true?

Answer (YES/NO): NO